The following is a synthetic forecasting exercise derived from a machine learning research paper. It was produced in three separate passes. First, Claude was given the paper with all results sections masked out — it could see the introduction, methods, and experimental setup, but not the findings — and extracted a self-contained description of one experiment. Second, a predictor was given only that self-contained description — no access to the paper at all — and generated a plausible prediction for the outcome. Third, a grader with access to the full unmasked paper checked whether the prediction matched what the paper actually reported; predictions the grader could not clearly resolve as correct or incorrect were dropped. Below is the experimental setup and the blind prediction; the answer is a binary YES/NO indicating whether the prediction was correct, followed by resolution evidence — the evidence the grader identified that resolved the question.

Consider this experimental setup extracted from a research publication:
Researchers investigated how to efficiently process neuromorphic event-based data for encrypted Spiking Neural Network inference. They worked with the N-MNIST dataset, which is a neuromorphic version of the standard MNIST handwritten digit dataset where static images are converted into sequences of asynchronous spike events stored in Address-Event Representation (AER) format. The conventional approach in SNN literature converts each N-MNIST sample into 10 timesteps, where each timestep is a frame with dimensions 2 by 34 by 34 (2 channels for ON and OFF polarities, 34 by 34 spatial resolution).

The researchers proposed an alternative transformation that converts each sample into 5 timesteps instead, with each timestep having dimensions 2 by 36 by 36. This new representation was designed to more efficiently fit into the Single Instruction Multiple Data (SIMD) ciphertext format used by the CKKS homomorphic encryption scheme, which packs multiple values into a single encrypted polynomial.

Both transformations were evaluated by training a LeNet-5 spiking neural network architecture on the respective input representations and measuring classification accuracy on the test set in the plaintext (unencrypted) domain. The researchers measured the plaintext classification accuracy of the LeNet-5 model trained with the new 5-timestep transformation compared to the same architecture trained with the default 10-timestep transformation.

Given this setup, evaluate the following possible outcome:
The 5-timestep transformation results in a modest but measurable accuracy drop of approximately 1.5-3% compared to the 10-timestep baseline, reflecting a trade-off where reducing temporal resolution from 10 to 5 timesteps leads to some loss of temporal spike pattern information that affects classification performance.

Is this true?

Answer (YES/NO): NO